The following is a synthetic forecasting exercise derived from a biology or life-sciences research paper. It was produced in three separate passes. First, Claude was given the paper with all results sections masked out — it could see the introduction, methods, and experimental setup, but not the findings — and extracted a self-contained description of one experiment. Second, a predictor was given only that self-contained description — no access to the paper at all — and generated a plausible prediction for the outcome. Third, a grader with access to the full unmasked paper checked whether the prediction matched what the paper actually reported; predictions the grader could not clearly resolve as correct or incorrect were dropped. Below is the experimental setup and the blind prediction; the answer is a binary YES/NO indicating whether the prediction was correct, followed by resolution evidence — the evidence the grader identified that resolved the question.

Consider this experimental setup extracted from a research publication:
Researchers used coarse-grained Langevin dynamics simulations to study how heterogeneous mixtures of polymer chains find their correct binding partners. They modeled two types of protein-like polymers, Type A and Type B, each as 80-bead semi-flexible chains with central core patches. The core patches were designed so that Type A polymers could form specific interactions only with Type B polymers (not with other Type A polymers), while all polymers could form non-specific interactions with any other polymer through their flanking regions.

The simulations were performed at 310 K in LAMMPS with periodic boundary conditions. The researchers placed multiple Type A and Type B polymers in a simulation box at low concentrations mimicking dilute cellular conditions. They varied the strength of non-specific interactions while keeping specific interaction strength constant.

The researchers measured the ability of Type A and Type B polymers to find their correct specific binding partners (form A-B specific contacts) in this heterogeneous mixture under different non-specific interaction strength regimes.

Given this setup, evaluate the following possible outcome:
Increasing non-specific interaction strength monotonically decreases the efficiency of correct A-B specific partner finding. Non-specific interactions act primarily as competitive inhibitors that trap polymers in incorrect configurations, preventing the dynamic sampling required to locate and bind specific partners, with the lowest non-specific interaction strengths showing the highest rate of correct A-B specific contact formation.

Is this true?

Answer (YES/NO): NO